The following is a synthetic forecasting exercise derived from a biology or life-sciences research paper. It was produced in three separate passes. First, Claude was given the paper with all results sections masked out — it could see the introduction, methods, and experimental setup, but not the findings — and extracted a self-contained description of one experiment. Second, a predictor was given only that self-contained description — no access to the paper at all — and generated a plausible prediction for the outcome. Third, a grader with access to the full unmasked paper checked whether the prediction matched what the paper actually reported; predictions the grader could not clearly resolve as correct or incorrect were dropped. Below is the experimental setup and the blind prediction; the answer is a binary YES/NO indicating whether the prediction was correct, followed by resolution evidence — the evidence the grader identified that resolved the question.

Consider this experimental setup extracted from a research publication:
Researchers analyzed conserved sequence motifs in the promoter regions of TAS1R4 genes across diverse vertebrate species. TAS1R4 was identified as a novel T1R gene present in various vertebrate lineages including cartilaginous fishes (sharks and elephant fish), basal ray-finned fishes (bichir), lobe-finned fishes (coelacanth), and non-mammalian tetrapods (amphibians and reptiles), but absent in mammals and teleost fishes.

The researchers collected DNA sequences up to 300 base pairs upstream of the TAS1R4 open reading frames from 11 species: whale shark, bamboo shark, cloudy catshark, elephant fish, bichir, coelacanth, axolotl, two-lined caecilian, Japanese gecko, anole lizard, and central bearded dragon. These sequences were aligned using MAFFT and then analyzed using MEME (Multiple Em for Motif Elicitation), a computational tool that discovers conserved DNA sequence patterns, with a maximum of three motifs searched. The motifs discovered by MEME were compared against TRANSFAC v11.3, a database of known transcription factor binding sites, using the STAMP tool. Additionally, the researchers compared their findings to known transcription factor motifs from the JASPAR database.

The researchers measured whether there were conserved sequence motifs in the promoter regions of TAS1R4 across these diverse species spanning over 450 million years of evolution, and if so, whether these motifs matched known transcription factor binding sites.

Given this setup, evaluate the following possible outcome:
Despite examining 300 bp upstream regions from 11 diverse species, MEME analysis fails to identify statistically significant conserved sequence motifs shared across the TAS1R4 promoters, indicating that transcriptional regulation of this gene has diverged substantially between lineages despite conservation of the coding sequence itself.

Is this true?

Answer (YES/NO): NO